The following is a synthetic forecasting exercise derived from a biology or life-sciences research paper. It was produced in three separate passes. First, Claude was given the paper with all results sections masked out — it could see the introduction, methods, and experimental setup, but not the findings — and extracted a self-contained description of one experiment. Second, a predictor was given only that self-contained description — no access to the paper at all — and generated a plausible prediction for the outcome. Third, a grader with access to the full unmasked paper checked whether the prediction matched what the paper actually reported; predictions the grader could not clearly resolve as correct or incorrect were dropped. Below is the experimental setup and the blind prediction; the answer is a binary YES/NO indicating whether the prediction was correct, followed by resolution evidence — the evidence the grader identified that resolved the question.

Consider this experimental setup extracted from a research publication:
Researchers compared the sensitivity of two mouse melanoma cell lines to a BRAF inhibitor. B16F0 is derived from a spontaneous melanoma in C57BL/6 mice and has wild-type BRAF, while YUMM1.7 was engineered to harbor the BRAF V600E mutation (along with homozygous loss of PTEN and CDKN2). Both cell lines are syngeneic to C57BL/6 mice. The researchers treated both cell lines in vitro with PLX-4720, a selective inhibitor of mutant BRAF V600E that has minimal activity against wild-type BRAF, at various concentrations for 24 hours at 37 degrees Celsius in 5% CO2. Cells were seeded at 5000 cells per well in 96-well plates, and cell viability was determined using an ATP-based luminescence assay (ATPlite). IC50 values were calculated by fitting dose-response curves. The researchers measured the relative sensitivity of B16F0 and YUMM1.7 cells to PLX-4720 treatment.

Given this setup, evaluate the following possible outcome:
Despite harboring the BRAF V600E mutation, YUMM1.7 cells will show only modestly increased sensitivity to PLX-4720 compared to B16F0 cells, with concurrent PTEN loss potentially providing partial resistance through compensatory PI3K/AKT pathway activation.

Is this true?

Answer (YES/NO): NO